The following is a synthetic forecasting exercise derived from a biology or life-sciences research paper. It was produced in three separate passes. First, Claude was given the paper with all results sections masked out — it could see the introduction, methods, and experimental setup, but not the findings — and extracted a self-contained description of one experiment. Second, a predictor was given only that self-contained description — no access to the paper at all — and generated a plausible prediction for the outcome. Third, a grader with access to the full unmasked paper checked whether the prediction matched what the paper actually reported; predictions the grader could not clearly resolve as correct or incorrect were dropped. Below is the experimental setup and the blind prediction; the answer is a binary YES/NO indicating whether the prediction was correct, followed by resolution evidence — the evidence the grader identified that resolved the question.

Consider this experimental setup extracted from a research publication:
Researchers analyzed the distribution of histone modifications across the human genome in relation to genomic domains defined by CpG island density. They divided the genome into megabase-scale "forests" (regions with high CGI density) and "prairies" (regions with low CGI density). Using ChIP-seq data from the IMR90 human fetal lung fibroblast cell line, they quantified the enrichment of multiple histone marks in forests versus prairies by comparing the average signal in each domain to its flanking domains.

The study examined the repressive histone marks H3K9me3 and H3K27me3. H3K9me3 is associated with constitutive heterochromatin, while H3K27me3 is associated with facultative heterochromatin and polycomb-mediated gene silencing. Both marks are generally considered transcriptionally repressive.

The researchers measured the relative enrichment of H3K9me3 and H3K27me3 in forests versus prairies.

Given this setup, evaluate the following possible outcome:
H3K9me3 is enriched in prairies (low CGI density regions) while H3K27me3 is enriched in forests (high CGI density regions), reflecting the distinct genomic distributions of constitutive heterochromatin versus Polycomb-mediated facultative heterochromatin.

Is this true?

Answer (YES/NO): YES